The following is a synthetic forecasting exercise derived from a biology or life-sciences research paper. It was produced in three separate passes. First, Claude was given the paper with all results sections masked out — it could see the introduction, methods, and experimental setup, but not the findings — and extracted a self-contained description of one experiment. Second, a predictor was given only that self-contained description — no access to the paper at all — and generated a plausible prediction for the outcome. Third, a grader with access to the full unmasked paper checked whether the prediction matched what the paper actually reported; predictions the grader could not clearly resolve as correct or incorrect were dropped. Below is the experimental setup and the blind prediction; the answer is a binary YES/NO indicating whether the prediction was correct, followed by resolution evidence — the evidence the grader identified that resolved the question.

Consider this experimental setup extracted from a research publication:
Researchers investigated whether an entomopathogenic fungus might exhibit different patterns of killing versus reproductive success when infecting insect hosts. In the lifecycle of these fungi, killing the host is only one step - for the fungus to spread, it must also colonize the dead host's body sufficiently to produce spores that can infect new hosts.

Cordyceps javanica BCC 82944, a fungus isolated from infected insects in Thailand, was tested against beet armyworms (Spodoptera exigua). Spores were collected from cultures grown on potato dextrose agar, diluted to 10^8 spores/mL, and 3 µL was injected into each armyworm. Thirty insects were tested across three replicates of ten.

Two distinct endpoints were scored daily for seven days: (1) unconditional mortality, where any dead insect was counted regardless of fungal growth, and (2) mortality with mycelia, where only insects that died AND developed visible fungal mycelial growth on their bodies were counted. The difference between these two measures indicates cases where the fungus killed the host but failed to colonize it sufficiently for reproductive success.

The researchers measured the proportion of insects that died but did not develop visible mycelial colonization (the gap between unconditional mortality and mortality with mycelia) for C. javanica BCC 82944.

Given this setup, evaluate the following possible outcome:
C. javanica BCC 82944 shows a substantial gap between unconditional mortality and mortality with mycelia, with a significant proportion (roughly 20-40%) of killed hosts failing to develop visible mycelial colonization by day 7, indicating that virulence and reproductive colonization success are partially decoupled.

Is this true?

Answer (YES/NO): NO